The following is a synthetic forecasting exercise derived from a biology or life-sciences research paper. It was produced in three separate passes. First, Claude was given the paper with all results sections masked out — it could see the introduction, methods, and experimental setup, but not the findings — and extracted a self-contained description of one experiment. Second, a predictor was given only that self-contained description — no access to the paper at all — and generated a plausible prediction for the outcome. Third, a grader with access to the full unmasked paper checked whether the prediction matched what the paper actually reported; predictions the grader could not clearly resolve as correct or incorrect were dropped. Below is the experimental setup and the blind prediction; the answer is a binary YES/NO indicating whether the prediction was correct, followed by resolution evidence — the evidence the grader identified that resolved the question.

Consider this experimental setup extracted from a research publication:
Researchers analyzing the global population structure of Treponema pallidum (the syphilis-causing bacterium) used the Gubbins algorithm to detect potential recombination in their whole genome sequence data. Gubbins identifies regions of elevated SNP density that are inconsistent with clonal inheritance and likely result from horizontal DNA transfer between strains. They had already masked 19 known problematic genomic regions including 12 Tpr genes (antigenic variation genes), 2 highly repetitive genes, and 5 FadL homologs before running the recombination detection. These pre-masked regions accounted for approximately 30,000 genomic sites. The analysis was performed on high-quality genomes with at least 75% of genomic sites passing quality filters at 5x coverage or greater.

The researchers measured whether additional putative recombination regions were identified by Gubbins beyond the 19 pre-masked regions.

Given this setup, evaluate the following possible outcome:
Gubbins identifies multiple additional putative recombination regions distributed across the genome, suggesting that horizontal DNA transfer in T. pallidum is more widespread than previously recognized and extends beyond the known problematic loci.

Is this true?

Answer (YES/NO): NO